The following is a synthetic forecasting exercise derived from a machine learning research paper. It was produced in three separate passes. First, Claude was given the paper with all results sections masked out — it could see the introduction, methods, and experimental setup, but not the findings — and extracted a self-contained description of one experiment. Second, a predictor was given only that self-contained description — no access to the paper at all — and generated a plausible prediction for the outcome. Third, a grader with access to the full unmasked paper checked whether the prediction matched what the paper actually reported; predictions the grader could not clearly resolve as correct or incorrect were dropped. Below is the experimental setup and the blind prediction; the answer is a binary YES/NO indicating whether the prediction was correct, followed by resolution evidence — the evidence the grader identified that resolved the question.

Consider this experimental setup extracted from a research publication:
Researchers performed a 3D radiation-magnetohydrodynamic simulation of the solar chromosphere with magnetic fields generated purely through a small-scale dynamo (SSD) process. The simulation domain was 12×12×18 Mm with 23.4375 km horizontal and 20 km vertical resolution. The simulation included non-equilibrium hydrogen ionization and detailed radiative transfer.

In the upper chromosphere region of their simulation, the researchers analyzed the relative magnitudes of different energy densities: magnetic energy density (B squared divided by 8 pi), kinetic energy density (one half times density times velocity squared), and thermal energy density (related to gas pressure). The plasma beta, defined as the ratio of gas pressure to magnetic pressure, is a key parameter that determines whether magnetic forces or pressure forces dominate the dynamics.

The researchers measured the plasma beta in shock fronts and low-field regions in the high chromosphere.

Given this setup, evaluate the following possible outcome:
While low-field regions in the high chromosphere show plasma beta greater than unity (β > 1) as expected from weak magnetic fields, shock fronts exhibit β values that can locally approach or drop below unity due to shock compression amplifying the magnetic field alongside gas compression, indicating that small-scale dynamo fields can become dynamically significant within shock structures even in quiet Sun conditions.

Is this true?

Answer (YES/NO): NO